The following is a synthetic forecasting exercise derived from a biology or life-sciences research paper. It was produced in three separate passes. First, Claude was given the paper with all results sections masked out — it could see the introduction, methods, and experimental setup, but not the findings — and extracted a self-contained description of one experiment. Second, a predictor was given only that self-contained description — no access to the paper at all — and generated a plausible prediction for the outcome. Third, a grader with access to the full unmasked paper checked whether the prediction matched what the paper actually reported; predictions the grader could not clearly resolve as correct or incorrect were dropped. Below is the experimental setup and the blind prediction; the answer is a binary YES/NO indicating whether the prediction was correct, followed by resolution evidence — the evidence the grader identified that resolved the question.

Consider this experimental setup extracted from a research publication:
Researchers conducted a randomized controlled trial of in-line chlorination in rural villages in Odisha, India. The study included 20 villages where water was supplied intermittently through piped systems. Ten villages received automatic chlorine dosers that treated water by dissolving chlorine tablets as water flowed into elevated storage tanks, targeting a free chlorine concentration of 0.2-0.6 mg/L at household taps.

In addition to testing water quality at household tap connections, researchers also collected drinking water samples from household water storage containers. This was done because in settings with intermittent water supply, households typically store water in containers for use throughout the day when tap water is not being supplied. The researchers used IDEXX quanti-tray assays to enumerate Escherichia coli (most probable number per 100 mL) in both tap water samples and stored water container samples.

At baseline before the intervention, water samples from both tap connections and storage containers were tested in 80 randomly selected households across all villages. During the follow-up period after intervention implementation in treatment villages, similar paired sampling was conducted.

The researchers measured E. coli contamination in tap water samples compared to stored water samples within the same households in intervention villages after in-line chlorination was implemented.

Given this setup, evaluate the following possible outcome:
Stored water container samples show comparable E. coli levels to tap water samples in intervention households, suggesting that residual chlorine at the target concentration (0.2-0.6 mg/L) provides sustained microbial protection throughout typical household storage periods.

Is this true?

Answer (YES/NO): NO